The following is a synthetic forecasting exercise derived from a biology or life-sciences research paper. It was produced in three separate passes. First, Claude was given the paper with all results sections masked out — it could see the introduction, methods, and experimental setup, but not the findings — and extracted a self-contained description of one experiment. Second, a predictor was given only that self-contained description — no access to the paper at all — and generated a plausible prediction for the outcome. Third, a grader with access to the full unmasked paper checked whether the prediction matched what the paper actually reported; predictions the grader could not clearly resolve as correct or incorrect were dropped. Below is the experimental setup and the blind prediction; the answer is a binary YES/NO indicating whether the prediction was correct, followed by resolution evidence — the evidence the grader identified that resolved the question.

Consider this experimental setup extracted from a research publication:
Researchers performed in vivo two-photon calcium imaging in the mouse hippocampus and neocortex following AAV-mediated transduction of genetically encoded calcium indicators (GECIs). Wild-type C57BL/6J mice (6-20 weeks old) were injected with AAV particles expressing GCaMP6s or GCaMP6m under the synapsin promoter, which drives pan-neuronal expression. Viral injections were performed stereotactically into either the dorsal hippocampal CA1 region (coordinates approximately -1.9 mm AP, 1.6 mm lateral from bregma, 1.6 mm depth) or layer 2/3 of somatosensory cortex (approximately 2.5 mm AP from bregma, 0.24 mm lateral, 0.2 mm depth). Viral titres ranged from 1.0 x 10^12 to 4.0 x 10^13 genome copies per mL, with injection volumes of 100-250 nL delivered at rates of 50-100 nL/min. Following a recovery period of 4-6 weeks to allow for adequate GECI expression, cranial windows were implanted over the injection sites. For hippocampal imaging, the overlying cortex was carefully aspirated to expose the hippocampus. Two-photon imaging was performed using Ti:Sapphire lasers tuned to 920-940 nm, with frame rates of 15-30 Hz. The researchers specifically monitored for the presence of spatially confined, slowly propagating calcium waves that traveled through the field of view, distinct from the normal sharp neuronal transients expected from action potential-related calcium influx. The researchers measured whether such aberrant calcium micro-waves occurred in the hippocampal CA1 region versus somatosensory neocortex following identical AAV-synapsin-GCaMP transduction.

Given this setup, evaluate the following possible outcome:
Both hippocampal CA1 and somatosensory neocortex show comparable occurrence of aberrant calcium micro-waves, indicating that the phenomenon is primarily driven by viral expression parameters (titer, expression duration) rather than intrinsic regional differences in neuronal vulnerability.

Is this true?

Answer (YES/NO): NO